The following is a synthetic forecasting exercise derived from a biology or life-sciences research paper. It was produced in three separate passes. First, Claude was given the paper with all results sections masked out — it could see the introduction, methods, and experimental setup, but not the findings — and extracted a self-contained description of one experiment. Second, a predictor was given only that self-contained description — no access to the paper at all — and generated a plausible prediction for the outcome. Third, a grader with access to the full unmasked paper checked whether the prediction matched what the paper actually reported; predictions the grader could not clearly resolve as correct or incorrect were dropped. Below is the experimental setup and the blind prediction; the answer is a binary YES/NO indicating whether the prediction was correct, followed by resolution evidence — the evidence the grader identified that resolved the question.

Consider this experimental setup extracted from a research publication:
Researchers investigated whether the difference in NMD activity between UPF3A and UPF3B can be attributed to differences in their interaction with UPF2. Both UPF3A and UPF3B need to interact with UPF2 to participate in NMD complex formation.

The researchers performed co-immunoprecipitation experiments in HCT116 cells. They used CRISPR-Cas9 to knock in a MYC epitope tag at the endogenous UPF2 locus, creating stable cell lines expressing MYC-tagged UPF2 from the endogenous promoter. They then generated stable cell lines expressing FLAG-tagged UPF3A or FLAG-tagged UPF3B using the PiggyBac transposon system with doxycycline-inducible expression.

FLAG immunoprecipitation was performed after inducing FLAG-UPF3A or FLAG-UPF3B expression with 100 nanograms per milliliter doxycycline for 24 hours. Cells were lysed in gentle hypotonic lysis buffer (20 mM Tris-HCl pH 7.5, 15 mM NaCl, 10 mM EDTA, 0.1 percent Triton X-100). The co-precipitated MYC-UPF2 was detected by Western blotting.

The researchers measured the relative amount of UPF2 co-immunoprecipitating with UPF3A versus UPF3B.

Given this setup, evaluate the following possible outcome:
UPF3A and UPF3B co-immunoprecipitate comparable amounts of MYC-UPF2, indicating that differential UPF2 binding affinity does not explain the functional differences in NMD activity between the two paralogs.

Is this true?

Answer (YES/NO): YES